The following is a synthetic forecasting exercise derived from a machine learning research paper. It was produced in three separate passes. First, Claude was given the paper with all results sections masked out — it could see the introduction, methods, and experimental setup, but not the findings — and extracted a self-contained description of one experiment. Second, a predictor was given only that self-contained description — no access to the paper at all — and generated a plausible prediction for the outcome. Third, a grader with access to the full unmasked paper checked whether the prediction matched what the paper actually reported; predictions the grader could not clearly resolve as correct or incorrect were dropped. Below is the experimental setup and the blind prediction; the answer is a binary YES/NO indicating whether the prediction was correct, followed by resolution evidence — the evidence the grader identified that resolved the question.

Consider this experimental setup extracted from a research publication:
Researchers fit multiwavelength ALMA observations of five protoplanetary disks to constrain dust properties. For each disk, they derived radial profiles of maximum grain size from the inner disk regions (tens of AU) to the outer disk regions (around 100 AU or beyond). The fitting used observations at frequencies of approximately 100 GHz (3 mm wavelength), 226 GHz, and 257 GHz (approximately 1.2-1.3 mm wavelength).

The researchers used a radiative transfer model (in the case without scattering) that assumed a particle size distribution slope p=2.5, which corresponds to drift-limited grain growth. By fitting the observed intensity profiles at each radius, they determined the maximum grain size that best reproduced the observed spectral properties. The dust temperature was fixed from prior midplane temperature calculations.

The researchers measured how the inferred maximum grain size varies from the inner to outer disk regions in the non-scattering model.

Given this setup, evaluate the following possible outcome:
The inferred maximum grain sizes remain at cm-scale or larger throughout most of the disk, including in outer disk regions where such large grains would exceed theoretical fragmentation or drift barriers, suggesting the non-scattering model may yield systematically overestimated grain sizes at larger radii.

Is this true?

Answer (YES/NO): NO